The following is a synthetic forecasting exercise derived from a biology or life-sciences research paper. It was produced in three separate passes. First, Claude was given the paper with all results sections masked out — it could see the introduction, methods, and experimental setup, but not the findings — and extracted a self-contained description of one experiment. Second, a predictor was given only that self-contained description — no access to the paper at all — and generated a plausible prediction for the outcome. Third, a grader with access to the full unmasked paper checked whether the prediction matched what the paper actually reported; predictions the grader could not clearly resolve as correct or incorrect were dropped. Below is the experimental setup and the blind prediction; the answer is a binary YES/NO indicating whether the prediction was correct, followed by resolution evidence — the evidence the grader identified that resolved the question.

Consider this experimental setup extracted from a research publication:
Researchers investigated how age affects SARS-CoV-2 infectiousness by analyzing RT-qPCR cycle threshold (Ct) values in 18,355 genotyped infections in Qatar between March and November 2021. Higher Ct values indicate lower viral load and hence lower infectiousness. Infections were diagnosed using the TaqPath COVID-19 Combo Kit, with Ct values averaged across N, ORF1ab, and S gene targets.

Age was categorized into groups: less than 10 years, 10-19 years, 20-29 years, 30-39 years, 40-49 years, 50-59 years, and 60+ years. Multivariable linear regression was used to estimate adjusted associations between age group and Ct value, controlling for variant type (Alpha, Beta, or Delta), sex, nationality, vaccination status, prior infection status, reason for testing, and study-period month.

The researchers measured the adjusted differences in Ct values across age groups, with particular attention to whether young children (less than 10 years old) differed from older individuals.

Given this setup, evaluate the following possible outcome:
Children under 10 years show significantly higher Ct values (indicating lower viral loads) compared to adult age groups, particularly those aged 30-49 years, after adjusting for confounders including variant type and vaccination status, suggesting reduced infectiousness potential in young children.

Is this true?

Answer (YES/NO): YES